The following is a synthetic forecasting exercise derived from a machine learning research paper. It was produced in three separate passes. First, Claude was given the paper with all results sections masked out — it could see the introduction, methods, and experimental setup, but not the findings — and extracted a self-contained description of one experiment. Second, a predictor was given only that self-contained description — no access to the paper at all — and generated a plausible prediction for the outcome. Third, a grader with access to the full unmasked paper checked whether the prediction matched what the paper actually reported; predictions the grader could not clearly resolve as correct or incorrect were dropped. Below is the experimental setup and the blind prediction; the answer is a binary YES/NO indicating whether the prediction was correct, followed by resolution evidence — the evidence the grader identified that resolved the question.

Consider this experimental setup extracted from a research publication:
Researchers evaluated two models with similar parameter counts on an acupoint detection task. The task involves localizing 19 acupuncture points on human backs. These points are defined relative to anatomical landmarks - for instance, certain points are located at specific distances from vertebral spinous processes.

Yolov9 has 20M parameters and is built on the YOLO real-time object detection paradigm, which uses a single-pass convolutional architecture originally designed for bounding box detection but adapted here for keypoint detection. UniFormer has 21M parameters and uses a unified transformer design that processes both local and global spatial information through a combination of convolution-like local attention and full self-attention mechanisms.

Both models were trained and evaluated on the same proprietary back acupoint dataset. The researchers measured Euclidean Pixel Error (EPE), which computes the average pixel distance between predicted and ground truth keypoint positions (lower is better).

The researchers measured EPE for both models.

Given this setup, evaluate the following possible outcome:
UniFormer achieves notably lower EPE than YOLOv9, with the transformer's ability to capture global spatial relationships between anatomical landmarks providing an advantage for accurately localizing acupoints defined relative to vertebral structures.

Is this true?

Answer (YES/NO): YES